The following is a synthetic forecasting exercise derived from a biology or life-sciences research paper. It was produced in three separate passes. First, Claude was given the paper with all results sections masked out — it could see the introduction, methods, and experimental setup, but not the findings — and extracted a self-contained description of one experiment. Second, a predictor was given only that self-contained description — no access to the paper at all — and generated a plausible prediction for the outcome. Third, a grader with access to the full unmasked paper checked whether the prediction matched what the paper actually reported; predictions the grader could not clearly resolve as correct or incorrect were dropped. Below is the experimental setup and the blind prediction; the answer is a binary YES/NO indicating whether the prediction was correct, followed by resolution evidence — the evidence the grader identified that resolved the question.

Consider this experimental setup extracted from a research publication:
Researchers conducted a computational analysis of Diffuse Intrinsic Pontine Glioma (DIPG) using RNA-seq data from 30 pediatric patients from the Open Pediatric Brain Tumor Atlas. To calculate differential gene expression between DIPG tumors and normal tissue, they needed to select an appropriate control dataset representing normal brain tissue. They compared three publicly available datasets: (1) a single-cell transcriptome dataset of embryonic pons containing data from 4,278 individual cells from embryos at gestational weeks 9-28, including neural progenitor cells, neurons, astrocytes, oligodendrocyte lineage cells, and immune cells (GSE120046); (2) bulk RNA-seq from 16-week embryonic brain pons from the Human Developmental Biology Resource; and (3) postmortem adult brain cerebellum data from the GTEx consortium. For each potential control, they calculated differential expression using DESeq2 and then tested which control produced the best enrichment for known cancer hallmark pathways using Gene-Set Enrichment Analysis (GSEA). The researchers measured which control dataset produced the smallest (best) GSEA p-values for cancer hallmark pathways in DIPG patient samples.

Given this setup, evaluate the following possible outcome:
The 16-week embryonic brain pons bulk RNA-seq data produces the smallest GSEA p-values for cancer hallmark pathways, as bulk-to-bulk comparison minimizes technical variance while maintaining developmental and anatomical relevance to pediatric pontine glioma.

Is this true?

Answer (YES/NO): NO